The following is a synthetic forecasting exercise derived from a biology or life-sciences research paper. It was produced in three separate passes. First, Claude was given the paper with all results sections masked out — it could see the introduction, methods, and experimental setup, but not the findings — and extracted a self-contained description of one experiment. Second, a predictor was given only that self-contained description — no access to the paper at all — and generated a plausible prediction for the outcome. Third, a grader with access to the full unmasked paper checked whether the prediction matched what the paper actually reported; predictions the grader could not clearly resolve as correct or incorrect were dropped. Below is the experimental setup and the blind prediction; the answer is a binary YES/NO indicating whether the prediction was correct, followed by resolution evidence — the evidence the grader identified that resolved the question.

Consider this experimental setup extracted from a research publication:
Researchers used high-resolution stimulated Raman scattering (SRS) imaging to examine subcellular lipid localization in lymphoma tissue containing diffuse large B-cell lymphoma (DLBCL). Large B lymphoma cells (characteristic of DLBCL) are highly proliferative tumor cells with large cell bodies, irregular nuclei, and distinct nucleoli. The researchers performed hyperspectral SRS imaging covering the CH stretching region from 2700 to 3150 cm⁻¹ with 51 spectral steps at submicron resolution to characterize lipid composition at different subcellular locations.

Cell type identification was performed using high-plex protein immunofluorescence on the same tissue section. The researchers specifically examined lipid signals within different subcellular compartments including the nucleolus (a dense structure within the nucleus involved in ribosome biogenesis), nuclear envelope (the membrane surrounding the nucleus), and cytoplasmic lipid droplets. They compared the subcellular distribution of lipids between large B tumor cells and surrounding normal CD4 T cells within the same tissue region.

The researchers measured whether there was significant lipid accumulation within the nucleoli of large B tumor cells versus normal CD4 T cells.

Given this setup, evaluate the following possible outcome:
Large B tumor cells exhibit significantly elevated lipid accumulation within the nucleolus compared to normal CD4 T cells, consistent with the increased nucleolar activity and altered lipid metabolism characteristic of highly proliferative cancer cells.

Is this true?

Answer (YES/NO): YES